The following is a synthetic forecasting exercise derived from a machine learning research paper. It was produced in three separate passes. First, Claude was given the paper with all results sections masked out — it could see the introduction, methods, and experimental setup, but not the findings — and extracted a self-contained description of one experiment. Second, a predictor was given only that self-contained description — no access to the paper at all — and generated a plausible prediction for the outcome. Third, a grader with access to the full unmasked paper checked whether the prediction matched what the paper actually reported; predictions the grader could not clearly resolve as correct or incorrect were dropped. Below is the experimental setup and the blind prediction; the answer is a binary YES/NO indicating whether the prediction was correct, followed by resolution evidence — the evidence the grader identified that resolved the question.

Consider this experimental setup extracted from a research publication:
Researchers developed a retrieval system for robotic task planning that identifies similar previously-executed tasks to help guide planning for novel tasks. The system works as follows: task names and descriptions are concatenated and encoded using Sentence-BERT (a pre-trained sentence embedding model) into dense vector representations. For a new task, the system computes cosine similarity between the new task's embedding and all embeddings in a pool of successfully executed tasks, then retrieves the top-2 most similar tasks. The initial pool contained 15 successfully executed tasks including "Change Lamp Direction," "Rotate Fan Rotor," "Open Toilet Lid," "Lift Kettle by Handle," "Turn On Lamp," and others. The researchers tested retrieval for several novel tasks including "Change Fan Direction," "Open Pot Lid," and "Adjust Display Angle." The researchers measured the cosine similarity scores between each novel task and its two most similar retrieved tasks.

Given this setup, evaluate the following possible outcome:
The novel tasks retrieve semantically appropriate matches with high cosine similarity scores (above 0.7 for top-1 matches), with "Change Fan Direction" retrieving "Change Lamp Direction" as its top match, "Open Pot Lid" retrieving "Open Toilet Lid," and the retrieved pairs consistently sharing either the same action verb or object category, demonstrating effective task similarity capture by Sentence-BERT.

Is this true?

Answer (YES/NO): NO